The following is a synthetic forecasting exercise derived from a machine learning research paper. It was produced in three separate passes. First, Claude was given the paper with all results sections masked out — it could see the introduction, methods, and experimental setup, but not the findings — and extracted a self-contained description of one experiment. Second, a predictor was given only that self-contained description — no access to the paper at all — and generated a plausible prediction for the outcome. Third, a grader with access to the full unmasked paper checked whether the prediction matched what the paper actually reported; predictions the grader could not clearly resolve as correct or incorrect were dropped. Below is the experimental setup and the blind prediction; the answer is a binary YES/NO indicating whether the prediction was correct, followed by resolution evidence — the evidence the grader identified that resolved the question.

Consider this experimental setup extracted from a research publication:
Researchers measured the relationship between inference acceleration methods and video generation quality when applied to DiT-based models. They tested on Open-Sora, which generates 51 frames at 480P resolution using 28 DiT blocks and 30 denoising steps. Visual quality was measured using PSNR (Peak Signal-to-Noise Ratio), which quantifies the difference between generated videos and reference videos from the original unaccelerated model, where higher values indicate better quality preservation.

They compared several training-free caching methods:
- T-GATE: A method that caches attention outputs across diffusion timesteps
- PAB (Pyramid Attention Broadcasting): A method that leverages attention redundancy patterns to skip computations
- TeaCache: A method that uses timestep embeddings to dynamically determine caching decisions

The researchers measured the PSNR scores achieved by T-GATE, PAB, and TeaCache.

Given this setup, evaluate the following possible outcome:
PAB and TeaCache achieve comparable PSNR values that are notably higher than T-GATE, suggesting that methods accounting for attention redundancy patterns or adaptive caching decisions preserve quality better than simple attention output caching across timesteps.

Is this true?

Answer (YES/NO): YES